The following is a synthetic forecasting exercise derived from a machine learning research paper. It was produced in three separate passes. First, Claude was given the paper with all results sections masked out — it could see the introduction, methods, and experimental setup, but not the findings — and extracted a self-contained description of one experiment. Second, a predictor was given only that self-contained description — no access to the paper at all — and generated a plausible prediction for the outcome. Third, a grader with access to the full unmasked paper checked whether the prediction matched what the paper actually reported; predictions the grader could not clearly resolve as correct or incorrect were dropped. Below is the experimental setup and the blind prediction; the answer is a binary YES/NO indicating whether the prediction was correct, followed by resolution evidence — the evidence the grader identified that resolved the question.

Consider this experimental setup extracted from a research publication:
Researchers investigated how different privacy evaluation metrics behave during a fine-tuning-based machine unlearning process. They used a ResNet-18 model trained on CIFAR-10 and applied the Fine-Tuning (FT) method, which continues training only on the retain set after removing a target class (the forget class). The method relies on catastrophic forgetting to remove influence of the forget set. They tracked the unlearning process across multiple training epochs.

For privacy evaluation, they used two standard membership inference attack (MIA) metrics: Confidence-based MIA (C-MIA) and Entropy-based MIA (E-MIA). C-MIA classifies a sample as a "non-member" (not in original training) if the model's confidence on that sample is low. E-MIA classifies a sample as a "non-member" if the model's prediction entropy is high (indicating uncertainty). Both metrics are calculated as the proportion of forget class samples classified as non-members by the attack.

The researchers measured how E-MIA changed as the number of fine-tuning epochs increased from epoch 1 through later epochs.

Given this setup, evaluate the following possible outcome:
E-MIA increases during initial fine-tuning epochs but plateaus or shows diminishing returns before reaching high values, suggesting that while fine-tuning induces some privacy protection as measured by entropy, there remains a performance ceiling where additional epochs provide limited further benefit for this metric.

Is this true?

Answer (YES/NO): NO